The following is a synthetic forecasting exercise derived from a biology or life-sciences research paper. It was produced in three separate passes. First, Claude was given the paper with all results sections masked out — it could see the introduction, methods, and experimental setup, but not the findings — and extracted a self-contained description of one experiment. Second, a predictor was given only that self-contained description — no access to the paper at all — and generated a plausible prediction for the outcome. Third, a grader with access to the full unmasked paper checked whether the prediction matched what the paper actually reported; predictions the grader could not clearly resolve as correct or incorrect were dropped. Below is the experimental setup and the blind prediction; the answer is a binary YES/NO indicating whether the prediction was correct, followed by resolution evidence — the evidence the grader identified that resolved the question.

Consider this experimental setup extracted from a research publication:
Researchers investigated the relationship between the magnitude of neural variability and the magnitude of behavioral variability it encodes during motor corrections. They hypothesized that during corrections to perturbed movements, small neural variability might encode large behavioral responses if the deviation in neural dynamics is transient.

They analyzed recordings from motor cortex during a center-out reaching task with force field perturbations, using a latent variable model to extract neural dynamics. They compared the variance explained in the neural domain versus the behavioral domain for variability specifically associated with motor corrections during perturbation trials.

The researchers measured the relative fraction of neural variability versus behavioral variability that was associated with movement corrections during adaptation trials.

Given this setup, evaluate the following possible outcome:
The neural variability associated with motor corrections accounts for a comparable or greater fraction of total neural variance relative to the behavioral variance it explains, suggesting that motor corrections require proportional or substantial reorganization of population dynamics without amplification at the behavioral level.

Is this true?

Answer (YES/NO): NO